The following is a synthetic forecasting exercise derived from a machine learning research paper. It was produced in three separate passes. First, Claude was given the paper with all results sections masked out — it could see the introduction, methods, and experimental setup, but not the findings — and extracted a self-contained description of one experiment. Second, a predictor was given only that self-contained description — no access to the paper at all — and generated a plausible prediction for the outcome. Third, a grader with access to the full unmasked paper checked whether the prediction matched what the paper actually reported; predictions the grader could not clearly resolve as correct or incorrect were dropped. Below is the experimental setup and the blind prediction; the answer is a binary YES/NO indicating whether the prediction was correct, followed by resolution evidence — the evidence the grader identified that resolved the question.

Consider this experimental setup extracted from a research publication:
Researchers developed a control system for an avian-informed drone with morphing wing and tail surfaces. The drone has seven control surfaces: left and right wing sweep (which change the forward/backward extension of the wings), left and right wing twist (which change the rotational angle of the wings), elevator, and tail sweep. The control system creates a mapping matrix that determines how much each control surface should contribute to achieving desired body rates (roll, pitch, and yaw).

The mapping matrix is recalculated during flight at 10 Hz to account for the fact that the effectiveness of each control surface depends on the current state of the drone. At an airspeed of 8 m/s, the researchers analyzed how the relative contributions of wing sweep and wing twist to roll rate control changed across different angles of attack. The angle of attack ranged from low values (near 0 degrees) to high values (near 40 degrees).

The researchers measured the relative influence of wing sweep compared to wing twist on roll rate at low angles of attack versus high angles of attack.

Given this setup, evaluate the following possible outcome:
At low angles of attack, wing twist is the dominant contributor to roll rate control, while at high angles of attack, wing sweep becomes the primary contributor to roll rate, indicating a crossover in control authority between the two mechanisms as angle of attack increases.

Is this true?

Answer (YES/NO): YES